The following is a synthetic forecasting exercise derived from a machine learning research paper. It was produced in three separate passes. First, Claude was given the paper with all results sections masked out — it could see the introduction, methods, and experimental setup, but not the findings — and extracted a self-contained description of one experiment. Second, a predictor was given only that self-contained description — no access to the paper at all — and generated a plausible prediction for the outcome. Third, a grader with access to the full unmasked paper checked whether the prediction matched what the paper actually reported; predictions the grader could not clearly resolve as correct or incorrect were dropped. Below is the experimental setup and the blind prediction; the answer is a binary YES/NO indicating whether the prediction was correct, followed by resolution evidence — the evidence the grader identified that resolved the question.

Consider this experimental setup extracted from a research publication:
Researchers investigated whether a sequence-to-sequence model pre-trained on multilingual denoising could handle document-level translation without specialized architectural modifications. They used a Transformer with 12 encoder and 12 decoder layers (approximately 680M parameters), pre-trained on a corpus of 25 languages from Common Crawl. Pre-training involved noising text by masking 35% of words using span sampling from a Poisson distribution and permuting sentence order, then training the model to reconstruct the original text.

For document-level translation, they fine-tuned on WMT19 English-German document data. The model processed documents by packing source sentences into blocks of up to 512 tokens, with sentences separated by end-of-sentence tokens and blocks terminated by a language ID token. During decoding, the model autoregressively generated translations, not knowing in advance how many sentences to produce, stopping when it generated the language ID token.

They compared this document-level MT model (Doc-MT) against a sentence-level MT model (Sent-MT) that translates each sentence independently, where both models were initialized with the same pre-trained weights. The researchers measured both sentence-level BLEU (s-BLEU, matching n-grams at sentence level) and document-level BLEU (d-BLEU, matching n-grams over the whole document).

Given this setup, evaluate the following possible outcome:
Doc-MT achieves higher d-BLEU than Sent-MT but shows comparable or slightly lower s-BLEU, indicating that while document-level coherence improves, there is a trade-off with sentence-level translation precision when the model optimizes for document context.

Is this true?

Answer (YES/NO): NO